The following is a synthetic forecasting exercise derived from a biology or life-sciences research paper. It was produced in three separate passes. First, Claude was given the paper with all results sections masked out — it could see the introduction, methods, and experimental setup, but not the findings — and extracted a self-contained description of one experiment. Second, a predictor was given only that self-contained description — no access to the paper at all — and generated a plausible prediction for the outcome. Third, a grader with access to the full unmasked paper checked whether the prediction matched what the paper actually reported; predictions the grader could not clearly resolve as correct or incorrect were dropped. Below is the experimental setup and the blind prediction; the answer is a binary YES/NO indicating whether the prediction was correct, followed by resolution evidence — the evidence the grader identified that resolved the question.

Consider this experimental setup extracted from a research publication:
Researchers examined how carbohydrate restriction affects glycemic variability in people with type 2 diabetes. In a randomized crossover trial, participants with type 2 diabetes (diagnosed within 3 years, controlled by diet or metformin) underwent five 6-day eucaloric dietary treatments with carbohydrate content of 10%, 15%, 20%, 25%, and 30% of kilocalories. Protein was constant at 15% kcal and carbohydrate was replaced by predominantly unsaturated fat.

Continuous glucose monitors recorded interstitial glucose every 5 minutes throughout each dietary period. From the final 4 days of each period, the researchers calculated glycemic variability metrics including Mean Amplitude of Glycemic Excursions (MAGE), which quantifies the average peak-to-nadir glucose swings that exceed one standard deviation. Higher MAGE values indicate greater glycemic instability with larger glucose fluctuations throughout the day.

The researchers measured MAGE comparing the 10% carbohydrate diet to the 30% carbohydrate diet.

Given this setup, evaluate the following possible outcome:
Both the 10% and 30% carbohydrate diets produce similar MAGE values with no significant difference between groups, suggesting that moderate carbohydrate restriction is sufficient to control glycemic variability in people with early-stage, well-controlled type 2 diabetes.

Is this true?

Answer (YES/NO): YES